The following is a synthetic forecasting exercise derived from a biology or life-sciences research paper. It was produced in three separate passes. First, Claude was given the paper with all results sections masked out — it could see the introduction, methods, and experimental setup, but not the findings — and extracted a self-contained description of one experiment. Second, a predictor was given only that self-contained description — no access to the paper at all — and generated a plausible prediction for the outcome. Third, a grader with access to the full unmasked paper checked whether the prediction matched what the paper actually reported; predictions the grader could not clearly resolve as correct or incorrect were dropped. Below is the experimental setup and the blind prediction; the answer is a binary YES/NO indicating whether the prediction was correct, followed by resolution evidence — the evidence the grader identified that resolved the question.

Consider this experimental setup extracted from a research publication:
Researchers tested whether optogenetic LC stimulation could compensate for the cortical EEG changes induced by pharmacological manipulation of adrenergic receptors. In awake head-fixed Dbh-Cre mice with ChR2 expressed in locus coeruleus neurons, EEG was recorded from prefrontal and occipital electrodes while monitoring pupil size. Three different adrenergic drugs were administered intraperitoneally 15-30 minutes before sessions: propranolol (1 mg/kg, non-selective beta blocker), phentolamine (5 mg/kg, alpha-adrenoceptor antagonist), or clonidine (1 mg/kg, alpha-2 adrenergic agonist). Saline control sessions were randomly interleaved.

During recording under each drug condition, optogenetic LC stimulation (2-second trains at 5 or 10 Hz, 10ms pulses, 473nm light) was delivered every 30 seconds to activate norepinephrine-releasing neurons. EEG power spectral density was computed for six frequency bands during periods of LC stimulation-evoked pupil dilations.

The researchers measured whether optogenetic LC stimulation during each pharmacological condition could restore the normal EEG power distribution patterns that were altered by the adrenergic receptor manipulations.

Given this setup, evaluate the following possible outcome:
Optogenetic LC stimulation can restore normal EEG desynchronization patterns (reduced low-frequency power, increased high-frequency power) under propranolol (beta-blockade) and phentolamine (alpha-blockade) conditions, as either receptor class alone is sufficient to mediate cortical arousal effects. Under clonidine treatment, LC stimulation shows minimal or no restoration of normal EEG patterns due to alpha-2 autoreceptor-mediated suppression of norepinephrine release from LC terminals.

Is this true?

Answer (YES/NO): NO